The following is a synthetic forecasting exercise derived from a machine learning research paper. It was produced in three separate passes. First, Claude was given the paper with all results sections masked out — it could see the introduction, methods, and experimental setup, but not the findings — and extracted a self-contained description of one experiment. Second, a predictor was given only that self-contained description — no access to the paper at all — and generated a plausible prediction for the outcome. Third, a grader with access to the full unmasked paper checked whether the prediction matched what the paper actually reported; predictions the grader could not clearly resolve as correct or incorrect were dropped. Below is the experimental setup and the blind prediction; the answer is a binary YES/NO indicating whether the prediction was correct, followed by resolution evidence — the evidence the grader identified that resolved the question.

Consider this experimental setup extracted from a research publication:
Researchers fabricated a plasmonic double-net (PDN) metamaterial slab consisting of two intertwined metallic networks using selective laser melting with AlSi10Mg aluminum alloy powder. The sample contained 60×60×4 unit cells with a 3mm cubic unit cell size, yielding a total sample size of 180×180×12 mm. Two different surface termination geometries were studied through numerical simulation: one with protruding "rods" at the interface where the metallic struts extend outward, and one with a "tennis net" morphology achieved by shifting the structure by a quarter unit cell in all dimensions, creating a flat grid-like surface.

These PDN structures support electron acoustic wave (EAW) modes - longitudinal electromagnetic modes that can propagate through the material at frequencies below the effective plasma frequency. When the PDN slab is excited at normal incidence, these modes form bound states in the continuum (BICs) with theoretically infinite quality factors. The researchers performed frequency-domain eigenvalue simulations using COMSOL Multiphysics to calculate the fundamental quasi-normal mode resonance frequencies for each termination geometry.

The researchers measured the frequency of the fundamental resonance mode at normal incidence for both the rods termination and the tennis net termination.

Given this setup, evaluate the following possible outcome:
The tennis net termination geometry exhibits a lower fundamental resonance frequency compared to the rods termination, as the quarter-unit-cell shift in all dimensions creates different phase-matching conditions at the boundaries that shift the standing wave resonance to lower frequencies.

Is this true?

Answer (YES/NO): NO